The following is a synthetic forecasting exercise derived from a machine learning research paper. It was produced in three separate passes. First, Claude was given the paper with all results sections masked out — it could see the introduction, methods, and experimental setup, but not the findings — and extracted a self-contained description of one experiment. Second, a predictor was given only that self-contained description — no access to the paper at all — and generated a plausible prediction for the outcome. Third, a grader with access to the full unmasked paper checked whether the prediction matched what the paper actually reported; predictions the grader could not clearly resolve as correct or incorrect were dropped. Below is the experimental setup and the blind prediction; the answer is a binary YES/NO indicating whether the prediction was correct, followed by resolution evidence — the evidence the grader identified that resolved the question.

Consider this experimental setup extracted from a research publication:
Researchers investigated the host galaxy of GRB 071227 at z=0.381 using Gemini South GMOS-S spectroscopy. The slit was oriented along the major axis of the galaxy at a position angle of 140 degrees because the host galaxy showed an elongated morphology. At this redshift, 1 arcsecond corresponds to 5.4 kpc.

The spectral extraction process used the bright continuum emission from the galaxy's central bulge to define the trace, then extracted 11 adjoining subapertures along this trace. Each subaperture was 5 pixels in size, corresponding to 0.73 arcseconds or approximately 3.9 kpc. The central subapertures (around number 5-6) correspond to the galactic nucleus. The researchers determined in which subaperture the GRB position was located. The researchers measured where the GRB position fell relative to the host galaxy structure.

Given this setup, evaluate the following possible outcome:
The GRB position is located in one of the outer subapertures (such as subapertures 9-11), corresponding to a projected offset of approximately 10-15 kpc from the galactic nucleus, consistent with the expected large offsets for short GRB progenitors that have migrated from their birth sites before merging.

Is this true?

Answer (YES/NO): YES